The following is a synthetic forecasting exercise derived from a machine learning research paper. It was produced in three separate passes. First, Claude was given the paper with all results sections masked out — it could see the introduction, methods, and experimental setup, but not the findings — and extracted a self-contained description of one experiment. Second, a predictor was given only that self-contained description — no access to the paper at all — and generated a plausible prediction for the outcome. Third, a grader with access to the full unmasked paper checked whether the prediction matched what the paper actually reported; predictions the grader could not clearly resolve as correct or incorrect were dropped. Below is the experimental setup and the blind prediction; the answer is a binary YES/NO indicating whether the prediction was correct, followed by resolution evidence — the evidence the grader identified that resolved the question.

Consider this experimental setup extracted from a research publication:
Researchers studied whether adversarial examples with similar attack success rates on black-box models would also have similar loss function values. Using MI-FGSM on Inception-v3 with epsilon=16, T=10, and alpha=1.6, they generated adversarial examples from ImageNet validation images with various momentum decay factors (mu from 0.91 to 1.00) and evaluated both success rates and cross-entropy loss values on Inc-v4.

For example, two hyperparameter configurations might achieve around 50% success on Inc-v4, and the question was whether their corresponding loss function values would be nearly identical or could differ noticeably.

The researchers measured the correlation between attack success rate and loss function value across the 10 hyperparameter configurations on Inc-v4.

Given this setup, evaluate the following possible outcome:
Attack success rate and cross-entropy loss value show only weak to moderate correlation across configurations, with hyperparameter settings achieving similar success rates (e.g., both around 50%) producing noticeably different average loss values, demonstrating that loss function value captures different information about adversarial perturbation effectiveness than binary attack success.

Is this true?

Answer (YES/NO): NO